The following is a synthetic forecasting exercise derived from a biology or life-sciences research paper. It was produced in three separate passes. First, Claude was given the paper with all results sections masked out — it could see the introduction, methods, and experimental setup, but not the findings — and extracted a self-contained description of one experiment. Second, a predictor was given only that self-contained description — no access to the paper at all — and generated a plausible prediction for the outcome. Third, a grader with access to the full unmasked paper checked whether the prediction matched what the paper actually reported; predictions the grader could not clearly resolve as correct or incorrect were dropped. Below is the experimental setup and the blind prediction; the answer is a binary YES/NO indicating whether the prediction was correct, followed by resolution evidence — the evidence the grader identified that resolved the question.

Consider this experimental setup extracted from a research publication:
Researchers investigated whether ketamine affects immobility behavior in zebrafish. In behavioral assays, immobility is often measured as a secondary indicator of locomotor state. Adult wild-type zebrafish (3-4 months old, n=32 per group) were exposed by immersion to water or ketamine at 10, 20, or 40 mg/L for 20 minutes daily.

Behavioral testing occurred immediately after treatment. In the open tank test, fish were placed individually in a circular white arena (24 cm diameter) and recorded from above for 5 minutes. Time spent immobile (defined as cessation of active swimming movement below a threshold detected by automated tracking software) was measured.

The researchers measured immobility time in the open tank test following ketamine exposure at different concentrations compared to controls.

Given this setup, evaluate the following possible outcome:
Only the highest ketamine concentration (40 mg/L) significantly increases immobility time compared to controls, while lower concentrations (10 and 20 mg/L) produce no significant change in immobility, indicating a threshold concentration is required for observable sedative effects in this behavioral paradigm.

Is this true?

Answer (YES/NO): NO